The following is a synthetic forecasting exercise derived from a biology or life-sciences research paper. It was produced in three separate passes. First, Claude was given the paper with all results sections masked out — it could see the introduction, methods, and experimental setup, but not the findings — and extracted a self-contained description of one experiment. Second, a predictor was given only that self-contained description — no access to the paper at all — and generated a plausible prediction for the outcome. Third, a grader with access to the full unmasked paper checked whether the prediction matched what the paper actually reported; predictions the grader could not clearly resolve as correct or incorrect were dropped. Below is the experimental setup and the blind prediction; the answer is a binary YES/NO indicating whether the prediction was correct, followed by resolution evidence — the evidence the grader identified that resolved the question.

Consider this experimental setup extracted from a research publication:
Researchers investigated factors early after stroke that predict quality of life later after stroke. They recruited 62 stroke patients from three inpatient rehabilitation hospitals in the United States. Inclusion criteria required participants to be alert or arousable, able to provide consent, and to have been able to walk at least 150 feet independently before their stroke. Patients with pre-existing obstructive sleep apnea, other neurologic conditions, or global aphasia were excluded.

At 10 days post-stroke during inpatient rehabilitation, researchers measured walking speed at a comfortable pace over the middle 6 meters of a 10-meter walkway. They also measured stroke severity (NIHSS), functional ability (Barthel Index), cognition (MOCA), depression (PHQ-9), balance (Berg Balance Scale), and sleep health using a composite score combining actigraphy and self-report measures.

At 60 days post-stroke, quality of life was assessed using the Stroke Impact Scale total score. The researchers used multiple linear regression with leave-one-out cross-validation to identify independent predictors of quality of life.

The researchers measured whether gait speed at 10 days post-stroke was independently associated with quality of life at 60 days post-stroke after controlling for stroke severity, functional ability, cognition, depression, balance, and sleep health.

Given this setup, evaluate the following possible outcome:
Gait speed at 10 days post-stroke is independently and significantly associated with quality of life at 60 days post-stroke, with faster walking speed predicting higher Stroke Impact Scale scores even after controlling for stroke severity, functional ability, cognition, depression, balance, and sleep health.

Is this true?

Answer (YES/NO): NO